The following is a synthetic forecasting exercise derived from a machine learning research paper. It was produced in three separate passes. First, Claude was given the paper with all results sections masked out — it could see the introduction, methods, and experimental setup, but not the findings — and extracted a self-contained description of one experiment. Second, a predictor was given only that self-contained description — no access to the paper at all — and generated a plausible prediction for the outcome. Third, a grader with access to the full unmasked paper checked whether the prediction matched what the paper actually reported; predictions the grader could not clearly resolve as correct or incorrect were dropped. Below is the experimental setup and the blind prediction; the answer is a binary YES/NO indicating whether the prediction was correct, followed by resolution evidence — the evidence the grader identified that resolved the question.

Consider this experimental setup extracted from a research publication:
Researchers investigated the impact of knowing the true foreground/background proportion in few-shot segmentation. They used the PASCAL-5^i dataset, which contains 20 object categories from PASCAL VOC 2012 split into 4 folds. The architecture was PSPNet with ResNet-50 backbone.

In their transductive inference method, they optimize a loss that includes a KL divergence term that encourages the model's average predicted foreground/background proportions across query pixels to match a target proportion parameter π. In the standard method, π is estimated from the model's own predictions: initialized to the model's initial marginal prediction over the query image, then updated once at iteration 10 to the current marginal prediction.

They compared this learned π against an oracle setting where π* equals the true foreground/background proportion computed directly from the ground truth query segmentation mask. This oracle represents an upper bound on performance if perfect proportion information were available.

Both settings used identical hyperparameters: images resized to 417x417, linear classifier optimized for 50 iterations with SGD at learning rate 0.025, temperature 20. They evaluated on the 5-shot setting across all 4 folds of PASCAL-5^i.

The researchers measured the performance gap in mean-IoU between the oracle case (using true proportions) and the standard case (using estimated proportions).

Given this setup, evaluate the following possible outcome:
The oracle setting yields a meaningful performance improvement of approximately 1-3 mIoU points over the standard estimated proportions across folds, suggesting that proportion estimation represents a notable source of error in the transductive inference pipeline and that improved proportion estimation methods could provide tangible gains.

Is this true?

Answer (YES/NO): NO